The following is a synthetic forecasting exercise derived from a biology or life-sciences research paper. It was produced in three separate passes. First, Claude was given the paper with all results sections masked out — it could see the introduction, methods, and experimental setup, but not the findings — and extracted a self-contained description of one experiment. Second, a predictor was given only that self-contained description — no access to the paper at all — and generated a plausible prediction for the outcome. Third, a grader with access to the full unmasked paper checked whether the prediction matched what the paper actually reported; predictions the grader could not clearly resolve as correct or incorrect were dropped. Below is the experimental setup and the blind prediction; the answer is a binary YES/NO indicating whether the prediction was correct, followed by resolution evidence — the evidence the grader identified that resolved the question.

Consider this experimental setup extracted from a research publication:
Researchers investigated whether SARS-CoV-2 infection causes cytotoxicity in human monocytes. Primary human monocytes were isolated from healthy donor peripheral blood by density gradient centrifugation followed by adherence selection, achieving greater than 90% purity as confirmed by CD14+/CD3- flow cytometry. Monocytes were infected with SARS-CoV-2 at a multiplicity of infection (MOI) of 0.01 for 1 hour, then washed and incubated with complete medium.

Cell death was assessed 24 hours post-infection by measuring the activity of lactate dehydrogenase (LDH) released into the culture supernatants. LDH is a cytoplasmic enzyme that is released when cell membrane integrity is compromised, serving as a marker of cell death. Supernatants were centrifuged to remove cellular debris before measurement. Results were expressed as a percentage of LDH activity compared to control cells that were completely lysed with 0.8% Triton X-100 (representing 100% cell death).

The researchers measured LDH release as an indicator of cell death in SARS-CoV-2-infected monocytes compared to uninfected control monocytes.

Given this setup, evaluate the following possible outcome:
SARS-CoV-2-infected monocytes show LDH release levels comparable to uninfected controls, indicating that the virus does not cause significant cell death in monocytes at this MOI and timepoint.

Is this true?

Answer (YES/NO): NO